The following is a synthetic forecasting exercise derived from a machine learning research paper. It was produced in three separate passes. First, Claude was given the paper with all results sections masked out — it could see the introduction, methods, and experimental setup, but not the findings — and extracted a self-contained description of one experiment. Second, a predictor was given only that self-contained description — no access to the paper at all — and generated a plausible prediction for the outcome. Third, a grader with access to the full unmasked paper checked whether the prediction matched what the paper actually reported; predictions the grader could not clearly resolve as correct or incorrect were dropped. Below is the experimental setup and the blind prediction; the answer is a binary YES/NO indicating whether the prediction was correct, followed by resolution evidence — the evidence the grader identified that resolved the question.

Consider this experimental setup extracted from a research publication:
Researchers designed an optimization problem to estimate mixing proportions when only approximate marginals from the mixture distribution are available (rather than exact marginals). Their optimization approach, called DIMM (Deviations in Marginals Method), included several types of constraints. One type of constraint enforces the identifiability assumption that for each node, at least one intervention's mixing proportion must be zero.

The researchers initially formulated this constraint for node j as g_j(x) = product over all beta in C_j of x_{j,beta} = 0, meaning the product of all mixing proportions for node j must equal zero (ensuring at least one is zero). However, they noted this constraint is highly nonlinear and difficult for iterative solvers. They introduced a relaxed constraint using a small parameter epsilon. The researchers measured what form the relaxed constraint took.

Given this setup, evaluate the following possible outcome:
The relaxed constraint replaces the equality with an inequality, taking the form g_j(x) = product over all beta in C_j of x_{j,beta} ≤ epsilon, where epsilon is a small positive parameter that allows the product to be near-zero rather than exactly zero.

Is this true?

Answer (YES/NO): NO